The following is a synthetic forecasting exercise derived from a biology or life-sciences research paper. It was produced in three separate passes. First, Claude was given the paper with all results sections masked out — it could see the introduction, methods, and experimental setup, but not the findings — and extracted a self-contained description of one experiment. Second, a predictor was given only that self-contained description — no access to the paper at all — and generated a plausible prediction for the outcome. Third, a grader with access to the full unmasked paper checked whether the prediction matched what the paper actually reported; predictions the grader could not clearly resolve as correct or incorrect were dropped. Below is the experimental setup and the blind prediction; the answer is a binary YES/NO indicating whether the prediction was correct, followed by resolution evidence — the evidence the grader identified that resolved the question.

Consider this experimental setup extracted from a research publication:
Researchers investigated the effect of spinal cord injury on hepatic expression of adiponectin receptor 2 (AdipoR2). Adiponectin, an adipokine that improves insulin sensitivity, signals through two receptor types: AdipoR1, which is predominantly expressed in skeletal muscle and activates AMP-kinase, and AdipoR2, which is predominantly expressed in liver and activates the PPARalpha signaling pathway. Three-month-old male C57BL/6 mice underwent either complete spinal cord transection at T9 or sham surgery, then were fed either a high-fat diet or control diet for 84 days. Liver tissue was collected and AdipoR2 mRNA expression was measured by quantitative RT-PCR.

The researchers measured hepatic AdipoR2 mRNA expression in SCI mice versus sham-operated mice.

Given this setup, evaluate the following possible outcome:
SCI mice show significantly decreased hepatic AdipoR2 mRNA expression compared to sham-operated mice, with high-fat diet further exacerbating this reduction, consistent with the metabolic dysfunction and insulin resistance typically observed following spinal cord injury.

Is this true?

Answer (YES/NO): YES